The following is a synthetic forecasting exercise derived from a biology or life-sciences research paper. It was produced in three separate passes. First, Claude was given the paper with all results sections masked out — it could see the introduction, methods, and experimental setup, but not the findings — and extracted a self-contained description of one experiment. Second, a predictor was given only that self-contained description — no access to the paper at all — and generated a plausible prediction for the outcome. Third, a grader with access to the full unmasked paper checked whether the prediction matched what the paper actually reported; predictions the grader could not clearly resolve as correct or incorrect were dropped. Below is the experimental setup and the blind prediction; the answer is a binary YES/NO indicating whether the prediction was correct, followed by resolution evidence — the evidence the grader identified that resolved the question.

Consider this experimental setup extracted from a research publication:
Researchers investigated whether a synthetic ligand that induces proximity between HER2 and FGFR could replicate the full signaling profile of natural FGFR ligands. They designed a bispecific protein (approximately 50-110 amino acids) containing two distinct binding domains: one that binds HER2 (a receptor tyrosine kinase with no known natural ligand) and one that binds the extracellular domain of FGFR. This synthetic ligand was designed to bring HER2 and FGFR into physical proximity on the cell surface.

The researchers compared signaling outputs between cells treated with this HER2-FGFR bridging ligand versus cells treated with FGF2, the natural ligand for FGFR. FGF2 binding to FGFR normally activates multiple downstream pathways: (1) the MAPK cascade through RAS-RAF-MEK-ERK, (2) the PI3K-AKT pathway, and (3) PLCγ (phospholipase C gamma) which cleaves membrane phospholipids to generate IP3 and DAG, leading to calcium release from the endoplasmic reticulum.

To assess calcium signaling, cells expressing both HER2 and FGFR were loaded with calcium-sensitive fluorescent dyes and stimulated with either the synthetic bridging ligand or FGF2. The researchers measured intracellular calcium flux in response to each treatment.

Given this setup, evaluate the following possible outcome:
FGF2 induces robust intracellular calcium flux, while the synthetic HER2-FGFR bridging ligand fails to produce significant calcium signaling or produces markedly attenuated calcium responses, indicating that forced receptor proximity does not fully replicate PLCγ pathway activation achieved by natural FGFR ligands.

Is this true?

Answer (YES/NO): YES